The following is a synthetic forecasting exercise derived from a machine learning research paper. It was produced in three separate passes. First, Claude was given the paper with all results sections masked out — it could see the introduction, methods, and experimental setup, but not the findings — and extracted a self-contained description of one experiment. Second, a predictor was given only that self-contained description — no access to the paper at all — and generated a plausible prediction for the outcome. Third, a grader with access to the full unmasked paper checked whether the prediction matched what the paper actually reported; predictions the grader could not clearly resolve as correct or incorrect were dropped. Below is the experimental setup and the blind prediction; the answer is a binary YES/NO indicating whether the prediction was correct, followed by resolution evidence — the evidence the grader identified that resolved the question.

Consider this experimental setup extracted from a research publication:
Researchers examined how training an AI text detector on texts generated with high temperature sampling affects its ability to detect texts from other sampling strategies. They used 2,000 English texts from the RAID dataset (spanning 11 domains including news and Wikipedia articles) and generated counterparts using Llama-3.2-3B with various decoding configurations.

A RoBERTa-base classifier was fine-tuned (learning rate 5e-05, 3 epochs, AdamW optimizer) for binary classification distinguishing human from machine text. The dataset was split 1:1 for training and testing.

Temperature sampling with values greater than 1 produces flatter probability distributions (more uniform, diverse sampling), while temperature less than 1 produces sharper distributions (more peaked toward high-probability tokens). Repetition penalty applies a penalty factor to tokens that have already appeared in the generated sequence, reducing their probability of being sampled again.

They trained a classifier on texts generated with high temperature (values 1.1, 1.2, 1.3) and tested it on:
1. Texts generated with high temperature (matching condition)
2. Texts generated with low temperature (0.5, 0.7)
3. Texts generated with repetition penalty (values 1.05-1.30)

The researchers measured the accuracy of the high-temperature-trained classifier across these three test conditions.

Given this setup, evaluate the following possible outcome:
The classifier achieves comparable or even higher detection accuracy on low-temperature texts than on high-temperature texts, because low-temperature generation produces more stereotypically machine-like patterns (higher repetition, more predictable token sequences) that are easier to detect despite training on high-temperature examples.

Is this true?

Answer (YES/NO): NO